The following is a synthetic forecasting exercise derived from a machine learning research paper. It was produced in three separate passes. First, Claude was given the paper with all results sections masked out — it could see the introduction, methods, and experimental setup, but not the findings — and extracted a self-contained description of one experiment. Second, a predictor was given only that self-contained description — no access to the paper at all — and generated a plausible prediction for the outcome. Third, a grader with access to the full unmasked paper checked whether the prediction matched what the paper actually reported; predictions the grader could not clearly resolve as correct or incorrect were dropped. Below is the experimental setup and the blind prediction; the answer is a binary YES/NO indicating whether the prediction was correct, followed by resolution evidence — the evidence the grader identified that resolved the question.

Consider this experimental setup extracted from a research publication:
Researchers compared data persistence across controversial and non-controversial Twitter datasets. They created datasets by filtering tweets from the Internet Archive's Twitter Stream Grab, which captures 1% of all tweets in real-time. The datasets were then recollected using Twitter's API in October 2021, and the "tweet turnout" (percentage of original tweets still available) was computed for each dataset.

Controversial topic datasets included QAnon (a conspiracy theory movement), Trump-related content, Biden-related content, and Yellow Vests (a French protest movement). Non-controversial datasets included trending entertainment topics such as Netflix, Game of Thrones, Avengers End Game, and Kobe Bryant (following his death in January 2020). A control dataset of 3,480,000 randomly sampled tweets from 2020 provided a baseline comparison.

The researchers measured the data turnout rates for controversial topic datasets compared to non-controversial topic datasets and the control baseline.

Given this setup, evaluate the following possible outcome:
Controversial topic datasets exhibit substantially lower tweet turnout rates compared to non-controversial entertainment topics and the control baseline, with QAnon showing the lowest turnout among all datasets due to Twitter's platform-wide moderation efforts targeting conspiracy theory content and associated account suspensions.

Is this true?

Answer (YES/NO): YES